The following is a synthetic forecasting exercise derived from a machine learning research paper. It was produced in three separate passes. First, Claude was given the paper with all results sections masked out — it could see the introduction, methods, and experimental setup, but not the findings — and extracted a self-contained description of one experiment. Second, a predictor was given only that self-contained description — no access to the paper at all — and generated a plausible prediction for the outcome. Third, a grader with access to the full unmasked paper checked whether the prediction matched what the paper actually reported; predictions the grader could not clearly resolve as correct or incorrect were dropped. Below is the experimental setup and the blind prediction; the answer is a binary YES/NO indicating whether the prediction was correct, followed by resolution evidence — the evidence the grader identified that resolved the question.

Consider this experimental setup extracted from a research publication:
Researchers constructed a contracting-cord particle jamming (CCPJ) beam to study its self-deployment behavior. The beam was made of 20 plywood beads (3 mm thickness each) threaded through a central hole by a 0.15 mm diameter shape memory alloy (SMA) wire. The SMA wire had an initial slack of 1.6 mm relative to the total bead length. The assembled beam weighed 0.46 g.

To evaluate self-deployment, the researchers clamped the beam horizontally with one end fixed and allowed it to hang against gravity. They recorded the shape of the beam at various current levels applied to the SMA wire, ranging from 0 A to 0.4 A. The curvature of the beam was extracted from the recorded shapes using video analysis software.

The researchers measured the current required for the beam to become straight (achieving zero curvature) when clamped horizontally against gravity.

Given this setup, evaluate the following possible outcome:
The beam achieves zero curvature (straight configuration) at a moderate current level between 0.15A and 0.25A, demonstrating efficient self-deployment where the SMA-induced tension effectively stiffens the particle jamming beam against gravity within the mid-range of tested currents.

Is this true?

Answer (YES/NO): NO